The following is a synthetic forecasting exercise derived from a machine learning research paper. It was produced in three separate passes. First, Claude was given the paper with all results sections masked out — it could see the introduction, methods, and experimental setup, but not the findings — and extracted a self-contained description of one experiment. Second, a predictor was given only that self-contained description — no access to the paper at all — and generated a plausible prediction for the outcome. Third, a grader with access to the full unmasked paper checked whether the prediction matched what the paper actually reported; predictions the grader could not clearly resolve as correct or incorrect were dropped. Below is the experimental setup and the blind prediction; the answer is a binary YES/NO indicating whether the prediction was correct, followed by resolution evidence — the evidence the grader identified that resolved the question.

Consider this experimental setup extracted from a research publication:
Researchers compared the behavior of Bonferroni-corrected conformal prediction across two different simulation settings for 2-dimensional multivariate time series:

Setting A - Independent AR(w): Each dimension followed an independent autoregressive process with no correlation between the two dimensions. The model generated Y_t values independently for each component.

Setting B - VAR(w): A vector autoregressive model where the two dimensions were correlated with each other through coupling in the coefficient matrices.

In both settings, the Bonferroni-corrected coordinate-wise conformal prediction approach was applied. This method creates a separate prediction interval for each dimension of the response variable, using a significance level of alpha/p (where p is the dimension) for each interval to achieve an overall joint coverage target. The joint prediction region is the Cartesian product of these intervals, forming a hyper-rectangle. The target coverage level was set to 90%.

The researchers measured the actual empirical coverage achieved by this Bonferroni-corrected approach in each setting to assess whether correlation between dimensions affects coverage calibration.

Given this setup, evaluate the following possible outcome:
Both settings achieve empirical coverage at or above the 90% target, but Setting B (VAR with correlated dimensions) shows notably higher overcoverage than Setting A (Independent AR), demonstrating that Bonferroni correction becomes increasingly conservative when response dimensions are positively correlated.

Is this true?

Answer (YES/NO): YES